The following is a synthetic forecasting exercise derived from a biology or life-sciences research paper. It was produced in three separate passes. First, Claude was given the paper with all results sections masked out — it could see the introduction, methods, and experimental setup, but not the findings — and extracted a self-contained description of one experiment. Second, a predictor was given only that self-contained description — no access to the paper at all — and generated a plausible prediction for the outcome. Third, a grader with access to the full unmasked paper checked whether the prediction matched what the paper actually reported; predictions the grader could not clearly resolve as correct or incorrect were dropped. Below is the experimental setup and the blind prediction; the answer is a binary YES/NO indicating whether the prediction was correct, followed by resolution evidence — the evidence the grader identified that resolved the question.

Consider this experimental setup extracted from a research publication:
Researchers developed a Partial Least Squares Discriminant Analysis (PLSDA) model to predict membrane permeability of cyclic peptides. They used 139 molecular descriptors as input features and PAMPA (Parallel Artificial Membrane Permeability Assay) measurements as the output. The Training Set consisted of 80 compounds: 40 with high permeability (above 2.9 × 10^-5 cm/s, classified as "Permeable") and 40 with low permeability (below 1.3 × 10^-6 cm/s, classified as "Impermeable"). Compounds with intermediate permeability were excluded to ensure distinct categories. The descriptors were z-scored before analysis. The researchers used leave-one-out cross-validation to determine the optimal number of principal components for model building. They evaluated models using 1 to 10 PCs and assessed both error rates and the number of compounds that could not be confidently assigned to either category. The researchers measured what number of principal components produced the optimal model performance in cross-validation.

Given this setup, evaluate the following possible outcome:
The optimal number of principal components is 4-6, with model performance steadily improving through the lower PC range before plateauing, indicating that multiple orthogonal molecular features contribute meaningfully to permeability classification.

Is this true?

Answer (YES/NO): NO